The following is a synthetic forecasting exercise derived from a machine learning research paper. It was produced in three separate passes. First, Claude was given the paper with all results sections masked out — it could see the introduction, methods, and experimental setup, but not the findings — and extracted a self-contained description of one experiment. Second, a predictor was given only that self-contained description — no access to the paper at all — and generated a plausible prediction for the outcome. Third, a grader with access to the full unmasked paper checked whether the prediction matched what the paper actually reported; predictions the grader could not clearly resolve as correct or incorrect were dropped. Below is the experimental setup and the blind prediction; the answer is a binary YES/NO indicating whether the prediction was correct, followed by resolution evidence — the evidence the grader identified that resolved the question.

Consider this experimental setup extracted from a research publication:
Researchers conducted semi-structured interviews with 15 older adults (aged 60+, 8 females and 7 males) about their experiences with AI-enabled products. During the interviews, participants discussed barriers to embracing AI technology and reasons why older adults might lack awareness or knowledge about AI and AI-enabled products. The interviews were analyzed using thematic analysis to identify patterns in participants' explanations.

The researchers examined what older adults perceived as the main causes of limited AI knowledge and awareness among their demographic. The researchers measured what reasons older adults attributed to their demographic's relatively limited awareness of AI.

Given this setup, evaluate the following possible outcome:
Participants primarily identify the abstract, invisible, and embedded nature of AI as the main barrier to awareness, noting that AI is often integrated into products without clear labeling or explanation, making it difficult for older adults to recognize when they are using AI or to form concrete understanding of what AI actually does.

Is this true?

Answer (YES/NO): NO